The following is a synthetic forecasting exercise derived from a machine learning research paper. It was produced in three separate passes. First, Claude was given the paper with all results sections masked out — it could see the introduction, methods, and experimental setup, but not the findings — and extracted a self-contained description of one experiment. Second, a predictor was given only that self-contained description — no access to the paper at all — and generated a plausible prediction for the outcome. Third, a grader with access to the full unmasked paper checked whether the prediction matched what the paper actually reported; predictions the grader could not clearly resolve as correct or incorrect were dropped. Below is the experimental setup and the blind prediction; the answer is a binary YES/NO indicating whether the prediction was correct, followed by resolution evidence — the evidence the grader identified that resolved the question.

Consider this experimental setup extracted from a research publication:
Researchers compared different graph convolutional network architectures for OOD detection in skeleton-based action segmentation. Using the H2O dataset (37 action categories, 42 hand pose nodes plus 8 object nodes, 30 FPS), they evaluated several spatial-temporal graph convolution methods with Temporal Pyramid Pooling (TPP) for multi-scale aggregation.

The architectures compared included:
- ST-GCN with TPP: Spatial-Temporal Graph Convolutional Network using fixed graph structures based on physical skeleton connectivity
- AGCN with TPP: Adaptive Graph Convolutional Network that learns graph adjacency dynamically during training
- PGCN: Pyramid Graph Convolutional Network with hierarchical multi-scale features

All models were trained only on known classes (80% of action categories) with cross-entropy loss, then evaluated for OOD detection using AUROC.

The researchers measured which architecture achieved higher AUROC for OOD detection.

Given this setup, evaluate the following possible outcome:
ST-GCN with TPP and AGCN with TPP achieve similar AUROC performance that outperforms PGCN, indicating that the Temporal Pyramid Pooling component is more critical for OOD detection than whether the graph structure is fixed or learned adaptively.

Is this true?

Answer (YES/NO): NO